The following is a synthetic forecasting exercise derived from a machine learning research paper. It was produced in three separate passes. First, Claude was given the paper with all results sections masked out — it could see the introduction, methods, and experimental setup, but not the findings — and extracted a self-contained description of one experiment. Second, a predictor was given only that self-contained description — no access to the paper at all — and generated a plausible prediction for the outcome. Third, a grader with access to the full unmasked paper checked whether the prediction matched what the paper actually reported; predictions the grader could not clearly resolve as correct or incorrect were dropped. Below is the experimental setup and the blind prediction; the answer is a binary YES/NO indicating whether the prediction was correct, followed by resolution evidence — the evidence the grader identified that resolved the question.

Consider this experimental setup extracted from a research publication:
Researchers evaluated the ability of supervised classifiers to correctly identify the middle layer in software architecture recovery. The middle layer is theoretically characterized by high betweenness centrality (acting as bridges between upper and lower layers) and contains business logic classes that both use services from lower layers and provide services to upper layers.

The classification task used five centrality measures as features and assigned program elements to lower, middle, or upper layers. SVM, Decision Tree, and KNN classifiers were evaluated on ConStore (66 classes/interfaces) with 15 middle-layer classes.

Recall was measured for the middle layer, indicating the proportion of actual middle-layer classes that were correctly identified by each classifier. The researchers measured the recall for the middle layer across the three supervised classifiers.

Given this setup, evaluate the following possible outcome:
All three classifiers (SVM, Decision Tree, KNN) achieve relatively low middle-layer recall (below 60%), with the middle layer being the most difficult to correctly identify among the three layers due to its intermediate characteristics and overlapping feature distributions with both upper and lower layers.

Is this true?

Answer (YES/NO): NO